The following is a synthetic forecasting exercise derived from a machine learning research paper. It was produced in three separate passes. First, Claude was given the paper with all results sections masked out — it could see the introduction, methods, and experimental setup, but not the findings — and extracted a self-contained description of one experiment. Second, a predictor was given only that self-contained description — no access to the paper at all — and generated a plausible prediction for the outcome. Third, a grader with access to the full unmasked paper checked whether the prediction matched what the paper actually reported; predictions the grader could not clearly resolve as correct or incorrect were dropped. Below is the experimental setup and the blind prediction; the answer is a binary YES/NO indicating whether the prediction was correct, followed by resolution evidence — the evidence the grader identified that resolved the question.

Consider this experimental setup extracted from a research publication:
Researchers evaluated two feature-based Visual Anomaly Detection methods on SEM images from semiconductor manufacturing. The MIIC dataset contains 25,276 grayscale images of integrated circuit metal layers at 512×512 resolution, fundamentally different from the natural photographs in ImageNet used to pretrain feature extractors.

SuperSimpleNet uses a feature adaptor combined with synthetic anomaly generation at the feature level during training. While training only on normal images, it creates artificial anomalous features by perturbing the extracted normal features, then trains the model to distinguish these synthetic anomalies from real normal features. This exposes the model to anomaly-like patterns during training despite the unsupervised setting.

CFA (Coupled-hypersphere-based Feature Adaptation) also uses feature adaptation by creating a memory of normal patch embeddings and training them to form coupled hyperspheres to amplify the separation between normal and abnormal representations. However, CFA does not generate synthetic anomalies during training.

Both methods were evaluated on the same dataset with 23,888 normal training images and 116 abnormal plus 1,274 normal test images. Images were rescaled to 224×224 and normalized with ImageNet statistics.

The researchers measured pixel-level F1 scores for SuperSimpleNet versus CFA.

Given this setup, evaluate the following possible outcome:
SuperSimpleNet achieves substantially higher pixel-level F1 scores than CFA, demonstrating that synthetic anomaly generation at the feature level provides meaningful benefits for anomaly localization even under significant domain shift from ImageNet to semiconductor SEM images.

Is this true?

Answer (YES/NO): NO